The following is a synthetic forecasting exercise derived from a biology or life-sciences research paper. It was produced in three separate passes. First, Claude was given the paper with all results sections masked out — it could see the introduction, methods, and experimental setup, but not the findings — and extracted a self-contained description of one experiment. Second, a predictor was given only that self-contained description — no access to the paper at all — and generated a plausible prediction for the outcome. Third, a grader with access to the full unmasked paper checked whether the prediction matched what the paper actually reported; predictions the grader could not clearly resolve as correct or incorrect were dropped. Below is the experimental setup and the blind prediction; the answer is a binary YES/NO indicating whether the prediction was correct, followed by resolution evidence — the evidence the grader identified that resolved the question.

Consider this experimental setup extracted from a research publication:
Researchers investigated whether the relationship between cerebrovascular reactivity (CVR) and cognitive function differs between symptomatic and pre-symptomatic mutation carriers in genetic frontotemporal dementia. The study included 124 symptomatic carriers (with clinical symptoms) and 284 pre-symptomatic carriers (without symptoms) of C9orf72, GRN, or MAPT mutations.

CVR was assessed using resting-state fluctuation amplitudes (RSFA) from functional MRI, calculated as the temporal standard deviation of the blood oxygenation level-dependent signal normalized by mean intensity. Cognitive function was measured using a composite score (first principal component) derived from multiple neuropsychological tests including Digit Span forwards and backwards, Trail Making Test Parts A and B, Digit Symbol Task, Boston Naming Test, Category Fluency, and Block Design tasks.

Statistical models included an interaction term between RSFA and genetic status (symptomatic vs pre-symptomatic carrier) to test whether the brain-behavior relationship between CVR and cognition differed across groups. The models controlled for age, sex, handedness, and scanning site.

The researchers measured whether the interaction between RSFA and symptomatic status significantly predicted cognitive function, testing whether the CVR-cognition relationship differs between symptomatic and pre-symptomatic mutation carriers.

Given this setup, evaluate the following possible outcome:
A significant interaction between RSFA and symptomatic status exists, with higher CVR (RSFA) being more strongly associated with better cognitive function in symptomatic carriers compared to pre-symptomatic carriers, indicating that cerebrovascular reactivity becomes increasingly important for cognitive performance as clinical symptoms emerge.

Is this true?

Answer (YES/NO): YES